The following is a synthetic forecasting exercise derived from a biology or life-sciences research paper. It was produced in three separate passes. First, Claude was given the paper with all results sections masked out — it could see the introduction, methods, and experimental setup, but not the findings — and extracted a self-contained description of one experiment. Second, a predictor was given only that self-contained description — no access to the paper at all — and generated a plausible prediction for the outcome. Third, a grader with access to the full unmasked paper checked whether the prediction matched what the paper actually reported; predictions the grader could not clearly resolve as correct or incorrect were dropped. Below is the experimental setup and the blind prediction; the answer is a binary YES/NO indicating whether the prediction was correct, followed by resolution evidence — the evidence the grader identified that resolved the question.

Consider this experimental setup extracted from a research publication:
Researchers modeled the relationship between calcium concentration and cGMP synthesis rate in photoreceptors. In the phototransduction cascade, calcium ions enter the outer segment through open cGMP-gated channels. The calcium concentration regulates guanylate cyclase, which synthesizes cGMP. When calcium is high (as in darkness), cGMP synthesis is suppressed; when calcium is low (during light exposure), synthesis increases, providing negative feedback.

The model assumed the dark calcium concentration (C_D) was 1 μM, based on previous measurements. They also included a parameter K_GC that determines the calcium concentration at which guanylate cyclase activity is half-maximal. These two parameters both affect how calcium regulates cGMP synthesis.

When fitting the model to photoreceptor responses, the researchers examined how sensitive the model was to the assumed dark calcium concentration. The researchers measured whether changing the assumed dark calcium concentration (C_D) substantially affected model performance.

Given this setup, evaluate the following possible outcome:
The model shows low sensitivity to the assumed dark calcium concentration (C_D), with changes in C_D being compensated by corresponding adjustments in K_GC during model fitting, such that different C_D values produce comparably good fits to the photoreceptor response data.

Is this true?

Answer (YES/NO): YES